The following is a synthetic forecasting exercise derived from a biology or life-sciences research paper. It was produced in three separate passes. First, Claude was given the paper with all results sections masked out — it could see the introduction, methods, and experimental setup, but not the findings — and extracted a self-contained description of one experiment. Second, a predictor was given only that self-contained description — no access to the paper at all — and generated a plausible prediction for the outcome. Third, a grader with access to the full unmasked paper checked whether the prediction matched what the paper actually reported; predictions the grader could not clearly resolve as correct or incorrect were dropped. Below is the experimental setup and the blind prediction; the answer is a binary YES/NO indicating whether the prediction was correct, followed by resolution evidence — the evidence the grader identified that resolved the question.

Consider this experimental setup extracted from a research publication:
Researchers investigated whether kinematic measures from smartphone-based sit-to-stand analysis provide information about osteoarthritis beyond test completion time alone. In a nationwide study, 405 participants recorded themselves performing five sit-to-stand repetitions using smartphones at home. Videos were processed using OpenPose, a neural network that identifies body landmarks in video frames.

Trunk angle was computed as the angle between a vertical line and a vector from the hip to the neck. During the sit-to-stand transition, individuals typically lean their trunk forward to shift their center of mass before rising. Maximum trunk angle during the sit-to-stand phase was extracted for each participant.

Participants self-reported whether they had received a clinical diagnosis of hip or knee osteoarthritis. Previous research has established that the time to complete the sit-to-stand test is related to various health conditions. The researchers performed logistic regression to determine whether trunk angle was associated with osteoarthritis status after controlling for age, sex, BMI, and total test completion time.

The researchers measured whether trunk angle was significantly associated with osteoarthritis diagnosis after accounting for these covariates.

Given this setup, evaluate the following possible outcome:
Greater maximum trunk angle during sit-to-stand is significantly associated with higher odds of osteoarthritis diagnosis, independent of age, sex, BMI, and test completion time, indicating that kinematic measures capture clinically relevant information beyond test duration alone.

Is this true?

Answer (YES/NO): YES